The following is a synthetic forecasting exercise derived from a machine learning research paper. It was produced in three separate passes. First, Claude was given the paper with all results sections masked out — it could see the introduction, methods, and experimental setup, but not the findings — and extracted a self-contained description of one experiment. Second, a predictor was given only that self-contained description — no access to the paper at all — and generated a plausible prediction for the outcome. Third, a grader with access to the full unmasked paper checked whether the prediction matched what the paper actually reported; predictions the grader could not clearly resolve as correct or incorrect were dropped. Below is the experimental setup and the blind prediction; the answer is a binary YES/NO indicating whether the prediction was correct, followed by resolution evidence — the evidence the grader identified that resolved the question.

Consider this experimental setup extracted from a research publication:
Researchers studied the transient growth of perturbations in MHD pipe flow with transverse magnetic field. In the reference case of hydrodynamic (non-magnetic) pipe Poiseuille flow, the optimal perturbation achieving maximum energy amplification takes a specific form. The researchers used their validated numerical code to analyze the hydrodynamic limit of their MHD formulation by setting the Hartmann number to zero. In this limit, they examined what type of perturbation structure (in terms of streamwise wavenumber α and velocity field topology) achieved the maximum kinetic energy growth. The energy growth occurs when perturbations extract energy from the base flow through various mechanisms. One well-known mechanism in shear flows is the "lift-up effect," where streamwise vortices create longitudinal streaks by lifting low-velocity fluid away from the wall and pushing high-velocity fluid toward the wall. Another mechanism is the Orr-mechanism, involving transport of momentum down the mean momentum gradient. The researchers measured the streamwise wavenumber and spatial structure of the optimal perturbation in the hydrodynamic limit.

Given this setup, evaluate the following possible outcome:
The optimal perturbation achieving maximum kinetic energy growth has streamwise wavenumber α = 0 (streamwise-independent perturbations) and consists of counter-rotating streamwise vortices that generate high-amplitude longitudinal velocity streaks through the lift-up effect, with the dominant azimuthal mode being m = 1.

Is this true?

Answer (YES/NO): YES